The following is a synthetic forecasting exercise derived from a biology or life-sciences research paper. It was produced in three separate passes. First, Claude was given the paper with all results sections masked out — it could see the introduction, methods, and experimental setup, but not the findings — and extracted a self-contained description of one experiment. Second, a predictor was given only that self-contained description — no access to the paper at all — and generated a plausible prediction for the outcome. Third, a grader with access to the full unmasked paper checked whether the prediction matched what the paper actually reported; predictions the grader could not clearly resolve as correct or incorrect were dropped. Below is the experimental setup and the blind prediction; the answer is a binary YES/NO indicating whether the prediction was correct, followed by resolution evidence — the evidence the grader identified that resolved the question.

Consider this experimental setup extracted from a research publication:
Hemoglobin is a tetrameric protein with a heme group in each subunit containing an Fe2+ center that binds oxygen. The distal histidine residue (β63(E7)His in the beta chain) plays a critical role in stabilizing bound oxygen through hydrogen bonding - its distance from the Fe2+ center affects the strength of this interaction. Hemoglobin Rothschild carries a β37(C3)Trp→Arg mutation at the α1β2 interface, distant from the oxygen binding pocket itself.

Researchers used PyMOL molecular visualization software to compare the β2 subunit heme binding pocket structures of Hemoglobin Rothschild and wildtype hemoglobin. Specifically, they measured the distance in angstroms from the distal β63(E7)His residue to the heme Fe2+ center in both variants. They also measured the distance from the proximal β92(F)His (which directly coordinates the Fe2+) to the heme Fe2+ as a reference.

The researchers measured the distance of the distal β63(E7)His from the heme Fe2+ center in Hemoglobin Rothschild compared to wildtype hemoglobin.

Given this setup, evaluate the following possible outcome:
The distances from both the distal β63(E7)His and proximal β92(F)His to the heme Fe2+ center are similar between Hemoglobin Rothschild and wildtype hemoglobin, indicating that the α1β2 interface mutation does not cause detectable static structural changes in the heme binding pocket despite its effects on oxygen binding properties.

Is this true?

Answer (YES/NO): NO